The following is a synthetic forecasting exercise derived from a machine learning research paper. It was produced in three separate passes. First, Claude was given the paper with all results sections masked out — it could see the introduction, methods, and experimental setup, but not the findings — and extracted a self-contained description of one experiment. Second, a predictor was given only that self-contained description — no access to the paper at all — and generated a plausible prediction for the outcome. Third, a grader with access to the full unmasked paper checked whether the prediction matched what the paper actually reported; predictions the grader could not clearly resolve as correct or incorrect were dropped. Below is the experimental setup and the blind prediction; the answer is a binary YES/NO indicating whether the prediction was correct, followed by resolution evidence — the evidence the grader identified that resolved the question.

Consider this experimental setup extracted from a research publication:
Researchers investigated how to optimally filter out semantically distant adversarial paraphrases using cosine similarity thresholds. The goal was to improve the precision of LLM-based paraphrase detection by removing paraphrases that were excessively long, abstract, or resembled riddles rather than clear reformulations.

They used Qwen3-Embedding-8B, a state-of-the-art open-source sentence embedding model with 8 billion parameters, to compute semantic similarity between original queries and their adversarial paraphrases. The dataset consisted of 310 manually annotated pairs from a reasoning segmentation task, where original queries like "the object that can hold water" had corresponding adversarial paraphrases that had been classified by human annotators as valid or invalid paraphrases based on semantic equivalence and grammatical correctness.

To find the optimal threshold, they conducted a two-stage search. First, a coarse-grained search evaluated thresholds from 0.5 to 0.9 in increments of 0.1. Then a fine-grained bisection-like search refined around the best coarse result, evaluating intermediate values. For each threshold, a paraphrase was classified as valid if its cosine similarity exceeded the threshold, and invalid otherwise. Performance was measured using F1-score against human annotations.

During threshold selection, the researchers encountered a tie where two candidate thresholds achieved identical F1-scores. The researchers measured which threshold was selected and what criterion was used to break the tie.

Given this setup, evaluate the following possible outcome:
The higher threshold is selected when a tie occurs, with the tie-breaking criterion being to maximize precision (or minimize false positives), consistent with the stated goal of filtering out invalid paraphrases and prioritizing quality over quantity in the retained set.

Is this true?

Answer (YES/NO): YES